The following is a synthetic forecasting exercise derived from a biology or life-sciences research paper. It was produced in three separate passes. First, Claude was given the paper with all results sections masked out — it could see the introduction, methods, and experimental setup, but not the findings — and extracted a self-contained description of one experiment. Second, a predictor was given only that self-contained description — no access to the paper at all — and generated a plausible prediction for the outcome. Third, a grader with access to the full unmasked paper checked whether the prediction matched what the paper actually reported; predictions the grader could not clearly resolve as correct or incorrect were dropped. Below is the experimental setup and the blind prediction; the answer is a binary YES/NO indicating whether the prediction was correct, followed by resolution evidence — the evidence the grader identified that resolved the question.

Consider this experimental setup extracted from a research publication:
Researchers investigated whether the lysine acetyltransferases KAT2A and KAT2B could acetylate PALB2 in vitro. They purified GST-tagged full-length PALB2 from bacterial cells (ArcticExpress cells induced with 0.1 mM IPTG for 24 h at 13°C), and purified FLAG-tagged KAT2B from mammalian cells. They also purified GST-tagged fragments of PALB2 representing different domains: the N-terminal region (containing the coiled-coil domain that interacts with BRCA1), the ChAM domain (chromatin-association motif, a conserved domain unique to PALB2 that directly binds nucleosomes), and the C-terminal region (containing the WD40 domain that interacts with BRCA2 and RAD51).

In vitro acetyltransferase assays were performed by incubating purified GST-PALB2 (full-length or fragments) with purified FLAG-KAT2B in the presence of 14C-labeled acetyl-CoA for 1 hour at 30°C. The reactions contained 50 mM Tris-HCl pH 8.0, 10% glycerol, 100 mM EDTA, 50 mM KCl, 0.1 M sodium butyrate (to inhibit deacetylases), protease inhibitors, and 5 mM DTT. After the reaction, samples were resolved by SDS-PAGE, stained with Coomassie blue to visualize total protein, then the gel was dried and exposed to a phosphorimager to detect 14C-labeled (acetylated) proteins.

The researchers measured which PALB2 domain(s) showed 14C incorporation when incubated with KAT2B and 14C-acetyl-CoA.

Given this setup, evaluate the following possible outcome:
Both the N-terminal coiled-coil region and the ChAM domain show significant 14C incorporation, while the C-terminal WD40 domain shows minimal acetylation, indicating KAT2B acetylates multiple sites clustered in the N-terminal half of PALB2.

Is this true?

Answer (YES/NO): NO